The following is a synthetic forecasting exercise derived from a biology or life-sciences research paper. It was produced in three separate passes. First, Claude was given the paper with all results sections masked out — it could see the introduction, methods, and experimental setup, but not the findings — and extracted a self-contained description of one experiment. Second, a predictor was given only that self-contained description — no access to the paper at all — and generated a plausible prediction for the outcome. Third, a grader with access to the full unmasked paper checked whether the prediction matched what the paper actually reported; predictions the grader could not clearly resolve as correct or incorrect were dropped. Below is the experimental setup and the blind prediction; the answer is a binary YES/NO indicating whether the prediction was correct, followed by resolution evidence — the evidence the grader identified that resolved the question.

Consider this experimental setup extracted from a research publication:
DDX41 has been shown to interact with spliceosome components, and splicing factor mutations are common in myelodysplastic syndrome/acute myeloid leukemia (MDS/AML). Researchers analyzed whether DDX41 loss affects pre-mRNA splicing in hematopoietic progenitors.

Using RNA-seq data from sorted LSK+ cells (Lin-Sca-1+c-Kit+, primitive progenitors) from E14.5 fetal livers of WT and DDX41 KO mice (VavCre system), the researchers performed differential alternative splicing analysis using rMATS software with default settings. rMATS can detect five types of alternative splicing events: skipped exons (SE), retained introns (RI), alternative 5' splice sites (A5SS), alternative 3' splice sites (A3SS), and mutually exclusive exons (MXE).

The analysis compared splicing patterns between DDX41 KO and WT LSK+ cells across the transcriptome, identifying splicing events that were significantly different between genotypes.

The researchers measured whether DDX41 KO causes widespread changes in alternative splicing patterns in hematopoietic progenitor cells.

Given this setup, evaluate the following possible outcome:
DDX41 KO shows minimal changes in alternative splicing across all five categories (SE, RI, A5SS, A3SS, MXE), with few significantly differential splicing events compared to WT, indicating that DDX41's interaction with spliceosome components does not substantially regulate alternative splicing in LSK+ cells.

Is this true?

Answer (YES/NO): NO